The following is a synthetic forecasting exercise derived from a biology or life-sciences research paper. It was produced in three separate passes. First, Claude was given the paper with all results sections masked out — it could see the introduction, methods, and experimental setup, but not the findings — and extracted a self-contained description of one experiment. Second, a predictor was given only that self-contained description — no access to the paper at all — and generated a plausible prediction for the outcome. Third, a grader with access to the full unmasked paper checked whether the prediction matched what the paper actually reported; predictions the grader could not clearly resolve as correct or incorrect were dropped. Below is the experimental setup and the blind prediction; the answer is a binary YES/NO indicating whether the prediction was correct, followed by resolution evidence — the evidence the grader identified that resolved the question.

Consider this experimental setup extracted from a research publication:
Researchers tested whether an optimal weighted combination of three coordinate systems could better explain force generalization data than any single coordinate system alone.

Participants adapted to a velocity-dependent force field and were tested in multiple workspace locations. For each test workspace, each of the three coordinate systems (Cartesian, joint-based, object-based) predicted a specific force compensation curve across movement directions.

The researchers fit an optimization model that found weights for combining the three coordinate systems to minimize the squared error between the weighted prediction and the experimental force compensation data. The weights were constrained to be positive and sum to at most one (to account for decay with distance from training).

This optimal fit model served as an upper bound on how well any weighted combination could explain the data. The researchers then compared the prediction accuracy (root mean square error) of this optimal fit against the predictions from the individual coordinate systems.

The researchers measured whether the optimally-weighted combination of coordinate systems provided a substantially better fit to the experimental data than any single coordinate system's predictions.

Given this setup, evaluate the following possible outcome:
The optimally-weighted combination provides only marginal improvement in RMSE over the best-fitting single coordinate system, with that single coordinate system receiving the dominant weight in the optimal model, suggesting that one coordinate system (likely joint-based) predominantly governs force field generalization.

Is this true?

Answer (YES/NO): NO